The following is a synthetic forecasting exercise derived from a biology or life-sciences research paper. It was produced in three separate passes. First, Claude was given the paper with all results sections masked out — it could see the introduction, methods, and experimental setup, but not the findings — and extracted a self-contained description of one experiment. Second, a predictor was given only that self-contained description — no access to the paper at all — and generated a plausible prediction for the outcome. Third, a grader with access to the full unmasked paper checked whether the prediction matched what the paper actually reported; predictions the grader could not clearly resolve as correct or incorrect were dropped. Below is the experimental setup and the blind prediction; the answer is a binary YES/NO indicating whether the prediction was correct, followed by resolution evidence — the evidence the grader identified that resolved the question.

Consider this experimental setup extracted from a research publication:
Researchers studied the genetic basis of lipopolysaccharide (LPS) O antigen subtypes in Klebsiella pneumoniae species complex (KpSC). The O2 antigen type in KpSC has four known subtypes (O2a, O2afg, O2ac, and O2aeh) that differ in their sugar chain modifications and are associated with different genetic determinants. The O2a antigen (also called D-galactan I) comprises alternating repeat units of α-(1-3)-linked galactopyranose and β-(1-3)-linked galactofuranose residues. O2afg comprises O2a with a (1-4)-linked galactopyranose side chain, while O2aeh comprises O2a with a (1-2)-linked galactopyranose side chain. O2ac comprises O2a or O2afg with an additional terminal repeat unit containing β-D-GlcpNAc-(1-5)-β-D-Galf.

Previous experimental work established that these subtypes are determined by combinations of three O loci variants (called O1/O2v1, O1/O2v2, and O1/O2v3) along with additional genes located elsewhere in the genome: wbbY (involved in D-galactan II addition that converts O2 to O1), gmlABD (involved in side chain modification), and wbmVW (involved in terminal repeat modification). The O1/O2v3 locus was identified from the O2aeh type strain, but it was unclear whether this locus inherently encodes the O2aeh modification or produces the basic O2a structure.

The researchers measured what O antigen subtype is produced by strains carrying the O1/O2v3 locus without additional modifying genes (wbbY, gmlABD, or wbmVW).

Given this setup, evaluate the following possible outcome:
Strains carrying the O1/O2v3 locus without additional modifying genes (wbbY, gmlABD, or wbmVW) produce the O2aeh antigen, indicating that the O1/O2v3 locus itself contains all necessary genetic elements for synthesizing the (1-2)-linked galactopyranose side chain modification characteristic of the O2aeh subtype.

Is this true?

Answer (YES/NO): NO